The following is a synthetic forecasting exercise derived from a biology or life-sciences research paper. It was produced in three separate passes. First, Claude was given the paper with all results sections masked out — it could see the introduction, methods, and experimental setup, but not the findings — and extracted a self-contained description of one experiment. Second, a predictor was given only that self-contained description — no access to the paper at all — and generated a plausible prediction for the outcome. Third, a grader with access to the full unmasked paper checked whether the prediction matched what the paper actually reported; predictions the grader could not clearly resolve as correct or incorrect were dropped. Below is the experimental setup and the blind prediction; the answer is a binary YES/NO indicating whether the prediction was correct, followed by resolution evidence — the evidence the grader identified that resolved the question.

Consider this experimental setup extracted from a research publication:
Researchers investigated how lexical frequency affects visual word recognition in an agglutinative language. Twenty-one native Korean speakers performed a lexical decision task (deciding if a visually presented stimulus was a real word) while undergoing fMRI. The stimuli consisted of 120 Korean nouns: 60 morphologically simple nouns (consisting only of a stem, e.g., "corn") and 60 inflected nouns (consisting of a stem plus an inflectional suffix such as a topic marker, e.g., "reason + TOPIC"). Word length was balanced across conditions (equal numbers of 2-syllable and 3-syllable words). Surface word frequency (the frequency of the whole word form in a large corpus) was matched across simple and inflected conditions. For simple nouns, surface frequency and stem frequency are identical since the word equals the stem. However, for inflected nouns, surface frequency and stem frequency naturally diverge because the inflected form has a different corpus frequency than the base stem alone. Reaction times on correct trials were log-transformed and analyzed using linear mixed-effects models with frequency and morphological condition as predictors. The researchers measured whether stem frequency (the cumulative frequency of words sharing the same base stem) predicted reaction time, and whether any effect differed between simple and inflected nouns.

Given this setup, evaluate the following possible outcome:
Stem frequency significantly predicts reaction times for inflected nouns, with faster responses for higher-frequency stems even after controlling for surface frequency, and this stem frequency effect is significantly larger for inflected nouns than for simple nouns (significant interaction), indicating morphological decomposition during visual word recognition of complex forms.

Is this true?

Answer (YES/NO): NO